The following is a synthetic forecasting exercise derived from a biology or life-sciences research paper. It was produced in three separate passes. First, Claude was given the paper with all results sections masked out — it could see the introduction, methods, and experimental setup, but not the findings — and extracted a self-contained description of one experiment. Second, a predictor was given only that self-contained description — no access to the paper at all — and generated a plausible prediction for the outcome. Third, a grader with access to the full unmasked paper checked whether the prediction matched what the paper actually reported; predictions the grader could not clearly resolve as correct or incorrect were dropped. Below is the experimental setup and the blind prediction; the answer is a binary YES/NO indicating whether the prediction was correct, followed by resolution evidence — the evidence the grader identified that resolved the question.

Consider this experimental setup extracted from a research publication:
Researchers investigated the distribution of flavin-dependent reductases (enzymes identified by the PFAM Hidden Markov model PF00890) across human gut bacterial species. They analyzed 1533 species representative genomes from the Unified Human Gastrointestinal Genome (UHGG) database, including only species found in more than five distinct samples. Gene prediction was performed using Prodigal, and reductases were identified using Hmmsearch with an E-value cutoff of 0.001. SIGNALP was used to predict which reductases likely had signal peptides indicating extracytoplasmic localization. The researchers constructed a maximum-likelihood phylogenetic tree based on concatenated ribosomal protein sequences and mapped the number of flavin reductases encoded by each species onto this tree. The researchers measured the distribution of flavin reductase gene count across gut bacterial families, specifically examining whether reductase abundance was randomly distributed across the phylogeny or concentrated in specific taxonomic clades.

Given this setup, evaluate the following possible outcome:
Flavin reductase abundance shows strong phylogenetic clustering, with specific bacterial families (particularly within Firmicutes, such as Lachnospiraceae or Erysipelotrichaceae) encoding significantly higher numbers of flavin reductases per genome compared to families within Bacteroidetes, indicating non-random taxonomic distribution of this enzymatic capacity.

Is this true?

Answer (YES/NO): NO